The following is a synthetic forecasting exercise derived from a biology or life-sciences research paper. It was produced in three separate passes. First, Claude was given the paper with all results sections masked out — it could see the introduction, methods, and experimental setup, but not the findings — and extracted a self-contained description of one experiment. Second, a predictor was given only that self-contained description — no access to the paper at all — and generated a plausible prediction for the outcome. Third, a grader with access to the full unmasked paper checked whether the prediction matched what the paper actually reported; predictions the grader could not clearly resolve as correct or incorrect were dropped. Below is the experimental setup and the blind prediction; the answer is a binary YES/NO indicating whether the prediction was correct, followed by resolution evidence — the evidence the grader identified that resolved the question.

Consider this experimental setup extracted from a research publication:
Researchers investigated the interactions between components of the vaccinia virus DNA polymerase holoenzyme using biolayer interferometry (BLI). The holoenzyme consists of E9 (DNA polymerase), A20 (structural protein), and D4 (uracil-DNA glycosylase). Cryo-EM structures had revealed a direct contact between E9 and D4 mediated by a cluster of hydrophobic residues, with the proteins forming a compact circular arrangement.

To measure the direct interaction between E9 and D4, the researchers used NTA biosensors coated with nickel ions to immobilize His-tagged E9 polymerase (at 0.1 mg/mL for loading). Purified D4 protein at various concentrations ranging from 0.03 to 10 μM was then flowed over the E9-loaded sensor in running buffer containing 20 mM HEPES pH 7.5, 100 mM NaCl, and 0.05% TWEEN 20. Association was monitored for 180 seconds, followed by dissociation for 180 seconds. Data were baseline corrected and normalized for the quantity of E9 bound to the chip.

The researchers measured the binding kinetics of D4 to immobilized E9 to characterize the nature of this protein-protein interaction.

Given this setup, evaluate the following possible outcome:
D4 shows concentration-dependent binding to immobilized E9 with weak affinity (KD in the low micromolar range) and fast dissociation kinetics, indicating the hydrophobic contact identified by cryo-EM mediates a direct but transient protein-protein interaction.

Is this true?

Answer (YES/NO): NO